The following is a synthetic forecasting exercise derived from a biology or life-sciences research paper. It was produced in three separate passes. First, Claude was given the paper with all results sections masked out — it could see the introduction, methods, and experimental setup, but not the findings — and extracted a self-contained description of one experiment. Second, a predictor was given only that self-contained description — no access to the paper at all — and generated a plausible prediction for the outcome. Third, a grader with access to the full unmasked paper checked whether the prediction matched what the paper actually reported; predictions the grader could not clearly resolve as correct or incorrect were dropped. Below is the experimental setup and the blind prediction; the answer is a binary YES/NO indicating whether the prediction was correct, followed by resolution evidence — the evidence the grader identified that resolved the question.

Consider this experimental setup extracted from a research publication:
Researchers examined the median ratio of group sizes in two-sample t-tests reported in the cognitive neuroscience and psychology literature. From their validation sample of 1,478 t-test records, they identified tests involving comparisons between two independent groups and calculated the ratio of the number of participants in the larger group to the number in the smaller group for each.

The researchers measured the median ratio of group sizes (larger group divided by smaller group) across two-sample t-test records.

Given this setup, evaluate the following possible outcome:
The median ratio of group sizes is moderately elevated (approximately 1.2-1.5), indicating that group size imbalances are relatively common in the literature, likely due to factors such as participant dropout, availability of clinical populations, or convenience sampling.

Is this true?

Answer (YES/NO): NO